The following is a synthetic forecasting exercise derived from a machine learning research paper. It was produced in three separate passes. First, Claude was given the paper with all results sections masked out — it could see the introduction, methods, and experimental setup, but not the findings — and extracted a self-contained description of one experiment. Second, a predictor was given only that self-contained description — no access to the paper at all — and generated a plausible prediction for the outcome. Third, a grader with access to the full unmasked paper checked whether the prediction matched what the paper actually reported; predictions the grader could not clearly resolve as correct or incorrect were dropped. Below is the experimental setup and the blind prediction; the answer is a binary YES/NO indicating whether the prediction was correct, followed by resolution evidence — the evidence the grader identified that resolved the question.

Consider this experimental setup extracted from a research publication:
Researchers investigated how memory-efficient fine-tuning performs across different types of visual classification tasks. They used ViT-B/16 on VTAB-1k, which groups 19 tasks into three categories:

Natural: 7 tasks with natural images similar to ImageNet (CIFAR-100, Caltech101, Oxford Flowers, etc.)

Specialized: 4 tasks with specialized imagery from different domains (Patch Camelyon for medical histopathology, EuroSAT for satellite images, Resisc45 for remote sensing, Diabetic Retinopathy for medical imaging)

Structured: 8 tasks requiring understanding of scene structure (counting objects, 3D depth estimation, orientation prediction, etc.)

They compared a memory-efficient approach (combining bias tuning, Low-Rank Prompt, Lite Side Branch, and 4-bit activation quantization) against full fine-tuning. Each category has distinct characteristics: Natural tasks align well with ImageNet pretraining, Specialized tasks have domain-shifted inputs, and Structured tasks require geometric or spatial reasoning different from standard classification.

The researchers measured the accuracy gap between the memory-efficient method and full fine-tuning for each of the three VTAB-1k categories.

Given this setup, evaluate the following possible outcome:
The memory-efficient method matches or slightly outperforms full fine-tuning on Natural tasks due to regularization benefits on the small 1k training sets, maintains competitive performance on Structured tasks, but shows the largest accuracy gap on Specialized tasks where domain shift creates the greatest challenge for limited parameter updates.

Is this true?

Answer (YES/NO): NO